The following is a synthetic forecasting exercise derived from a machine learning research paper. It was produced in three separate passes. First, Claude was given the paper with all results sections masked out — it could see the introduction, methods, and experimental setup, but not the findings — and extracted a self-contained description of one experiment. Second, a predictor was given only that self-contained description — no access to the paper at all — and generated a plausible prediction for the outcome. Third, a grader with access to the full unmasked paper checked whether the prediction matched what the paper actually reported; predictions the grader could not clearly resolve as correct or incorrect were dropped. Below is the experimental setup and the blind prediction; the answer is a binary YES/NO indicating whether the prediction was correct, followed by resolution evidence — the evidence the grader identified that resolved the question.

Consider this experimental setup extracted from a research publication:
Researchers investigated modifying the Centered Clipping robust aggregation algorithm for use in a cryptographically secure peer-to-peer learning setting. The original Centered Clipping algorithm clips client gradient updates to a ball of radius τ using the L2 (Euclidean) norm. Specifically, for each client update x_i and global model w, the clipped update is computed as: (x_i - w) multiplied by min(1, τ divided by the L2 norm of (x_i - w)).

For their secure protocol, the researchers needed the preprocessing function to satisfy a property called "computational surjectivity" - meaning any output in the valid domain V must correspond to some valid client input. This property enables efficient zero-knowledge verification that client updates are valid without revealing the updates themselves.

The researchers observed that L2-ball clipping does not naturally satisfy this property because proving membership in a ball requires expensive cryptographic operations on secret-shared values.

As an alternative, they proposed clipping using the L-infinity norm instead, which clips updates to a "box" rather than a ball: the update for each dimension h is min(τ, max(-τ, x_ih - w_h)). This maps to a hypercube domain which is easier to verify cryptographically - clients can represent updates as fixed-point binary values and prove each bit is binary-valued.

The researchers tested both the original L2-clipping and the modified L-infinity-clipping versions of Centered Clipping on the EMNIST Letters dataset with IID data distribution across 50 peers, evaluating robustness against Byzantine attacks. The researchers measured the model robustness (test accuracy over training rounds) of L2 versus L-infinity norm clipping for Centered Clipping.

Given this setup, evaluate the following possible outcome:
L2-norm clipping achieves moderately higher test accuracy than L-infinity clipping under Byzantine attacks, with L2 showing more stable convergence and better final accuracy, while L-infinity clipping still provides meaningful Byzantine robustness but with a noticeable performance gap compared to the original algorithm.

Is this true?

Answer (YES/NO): NO